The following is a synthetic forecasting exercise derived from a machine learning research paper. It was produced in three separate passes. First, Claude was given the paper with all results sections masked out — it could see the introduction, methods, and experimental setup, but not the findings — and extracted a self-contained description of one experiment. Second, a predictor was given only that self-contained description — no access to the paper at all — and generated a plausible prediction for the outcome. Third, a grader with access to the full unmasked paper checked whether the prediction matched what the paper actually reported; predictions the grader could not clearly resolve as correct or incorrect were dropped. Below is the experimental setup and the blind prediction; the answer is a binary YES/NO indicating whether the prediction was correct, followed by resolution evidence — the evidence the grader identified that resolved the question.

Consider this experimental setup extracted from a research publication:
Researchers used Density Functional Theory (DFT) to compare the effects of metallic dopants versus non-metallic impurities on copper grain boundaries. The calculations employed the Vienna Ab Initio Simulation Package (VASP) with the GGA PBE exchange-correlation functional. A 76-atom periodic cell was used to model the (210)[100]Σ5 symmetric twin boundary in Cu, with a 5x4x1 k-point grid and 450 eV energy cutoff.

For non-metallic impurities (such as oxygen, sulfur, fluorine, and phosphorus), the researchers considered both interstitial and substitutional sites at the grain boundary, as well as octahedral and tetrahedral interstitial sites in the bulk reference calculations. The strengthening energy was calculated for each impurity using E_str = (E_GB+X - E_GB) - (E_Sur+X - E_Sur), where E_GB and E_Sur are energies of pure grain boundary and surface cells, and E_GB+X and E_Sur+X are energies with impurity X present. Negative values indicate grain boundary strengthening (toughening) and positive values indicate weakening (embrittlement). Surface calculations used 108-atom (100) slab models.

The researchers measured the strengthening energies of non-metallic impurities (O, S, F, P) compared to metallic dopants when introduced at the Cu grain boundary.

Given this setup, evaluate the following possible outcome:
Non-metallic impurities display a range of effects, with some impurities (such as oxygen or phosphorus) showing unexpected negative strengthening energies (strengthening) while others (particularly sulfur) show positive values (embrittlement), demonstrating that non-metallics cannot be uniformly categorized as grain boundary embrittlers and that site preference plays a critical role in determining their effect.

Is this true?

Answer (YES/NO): NO